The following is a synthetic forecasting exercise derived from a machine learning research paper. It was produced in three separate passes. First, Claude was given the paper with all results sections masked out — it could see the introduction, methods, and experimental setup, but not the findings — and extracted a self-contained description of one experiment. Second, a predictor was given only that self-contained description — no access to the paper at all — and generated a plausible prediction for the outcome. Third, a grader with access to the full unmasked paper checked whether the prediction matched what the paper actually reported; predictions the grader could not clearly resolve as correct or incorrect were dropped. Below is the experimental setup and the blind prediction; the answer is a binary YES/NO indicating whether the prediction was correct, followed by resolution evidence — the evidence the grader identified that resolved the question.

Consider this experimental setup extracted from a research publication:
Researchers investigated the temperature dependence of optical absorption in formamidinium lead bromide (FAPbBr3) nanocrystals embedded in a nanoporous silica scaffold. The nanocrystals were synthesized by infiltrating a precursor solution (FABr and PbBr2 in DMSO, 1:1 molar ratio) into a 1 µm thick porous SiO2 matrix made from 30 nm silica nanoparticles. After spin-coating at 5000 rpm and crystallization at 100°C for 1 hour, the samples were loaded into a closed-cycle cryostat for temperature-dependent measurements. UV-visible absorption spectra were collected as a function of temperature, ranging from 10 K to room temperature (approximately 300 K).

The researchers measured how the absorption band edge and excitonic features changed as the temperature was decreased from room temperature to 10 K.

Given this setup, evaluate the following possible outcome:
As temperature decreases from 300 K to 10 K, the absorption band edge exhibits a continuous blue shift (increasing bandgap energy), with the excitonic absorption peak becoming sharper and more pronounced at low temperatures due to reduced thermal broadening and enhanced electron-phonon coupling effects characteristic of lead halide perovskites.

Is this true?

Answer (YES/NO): NO